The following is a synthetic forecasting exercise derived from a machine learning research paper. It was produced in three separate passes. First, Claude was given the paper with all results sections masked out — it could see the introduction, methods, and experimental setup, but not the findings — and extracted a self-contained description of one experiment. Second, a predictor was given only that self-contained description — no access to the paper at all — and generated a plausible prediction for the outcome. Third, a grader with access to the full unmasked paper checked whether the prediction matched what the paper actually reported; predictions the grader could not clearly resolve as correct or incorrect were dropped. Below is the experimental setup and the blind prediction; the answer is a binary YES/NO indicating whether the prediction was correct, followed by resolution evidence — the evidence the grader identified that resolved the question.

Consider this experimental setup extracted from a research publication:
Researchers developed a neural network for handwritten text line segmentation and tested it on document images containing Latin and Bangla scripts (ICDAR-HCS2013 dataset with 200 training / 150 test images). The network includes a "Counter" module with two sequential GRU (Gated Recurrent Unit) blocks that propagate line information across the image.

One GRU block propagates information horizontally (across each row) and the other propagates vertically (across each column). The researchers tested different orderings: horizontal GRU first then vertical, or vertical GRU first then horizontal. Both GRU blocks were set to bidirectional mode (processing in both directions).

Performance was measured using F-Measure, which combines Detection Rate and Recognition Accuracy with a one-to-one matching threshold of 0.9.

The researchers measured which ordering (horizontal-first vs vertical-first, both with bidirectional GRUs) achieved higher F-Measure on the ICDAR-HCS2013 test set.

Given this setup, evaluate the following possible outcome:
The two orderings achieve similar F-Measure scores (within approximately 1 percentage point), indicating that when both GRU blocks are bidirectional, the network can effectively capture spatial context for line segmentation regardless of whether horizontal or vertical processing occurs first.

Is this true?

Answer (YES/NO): NO